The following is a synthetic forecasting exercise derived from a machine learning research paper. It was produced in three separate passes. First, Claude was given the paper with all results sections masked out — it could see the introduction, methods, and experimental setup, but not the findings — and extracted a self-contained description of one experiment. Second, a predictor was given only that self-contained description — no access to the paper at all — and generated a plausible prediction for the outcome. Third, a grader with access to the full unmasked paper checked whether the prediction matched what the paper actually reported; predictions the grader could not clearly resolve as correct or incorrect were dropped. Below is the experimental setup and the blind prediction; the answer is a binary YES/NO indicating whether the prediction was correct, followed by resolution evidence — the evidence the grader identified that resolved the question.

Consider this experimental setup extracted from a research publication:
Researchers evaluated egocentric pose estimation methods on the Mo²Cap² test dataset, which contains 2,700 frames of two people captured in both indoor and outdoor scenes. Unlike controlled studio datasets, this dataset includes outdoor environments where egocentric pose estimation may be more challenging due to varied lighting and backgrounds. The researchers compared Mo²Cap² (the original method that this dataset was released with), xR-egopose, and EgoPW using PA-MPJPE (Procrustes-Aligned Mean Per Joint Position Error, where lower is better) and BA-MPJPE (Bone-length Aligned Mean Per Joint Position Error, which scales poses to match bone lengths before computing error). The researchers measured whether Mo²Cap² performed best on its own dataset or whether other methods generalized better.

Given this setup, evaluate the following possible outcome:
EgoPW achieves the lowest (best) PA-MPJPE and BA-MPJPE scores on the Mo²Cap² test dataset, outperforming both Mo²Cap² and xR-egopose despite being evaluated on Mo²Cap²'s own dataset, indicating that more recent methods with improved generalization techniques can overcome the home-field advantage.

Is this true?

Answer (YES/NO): YES